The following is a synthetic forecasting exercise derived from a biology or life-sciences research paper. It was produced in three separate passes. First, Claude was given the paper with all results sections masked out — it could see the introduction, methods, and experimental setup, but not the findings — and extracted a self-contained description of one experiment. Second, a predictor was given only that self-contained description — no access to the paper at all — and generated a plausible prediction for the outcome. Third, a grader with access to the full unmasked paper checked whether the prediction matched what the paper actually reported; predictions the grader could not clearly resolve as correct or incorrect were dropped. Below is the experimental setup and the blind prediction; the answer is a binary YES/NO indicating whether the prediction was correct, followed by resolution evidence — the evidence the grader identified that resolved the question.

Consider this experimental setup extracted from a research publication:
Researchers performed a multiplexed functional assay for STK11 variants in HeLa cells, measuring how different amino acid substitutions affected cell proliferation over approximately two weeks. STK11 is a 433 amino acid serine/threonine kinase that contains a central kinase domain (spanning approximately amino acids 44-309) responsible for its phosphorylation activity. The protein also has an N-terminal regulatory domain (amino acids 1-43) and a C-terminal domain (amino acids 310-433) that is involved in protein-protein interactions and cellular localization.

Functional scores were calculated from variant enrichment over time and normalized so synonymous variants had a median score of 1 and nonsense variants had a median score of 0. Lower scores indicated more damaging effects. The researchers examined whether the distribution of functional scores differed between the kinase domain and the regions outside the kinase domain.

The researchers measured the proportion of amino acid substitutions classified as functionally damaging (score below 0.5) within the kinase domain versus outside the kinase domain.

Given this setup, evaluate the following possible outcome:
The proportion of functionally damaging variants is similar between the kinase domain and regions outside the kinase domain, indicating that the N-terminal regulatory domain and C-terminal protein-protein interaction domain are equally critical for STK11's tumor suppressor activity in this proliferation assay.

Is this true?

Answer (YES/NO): NO